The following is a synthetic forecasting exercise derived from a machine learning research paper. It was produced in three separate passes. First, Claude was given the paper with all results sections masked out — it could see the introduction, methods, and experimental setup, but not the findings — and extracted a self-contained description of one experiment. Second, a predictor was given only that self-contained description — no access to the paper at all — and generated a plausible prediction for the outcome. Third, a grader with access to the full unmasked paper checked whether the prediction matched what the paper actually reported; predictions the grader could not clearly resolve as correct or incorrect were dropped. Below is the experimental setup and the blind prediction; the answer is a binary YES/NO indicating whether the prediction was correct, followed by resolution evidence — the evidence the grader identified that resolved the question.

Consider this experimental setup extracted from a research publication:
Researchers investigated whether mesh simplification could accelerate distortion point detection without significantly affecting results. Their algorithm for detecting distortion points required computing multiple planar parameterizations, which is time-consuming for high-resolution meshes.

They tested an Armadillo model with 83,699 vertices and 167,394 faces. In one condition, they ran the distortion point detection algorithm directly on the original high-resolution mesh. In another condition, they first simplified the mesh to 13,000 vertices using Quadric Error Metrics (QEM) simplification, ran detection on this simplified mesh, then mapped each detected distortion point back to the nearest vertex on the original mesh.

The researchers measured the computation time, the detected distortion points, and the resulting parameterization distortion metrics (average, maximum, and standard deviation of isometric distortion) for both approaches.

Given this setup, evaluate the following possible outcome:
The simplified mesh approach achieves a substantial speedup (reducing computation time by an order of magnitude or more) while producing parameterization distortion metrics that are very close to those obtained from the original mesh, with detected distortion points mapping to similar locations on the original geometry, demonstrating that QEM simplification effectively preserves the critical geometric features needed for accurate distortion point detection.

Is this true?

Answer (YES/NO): NO